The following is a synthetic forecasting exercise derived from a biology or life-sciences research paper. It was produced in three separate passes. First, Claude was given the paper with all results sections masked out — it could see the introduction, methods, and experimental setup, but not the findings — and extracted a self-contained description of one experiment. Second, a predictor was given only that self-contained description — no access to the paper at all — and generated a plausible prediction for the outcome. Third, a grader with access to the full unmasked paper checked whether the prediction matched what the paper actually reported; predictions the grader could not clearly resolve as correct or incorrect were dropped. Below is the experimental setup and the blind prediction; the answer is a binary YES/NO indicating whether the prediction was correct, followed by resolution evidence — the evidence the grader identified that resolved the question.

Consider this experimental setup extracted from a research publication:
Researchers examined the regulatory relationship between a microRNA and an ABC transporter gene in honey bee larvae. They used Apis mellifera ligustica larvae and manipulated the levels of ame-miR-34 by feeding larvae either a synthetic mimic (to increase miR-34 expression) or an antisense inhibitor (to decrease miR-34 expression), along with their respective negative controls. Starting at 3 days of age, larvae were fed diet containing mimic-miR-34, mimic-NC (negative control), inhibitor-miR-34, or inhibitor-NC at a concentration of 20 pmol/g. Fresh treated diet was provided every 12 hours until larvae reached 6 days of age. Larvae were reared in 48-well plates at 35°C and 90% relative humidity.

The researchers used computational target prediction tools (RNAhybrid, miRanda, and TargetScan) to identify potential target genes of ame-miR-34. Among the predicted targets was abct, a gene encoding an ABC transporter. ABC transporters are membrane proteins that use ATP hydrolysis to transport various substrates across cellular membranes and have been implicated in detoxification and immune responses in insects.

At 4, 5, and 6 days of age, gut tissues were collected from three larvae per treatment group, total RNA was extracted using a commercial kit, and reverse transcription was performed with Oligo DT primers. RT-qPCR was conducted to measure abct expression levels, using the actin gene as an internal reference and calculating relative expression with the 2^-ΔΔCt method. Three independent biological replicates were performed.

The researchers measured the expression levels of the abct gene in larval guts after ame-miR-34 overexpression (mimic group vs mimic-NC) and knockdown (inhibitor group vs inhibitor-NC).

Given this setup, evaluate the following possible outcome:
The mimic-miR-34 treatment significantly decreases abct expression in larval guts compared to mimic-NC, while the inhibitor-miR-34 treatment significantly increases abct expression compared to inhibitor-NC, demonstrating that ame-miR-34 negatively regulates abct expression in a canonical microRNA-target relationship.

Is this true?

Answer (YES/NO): NO